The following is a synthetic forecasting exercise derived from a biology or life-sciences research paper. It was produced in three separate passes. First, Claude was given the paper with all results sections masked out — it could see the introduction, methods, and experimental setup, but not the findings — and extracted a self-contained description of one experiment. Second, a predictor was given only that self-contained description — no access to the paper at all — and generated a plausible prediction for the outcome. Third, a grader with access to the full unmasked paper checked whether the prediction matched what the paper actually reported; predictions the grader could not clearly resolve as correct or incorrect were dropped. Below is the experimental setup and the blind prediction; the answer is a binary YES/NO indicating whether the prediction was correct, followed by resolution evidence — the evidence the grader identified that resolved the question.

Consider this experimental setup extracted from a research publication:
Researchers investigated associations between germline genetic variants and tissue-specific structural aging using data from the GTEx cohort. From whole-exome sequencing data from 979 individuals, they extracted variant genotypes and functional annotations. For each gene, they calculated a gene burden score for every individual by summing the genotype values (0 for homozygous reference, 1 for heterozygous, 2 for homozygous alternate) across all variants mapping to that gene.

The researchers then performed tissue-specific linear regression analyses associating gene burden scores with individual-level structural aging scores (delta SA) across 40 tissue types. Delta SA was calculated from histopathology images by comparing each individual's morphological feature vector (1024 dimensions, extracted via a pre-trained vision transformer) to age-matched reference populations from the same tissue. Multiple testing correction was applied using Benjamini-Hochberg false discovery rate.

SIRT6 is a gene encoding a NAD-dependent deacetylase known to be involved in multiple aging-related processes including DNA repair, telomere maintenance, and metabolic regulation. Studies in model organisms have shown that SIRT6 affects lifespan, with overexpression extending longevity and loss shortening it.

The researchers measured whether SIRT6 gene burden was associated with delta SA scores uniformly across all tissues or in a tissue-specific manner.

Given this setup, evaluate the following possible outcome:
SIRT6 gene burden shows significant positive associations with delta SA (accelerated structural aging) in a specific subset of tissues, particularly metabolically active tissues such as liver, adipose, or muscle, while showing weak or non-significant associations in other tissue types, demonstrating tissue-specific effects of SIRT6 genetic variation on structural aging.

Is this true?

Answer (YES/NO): NO